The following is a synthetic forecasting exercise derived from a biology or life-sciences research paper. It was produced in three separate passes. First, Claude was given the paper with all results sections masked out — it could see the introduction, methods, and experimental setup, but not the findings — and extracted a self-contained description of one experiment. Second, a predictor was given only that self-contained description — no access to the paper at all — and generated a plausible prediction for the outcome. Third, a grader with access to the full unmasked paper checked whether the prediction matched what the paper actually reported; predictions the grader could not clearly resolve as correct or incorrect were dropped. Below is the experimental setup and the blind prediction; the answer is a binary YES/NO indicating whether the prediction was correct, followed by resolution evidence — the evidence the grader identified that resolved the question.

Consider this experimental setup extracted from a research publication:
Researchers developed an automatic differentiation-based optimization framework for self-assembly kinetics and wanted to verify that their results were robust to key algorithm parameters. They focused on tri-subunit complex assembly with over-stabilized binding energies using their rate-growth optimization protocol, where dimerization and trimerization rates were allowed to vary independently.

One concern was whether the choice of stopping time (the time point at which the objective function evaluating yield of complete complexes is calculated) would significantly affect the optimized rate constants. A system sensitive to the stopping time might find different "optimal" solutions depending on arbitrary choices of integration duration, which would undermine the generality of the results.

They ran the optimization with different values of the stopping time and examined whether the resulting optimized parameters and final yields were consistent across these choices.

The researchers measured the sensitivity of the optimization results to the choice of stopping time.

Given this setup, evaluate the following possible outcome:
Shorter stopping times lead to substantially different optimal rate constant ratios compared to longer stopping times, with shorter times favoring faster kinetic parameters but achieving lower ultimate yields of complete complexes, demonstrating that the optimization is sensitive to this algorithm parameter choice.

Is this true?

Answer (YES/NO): NO